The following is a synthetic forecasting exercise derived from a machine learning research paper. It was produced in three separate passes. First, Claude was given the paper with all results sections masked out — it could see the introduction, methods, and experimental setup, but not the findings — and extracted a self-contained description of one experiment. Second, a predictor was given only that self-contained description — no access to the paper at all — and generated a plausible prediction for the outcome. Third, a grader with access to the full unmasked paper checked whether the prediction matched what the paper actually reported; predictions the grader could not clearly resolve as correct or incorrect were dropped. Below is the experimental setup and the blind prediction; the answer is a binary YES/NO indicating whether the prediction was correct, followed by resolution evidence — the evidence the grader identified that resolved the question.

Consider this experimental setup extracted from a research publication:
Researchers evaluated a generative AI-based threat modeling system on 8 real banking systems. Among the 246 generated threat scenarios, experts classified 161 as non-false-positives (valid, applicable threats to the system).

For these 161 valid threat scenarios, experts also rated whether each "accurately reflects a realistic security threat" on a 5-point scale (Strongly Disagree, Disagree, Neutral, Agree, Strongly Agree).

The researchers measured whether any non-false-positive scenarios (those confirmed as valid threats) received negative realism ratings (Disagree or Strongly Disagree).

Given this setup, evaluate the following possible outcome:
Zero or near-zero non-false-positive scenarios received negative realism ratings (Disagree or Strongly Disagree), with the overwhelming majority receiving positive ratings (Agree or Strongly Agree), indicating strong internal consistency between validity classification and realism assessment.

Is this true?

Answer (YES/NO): YES